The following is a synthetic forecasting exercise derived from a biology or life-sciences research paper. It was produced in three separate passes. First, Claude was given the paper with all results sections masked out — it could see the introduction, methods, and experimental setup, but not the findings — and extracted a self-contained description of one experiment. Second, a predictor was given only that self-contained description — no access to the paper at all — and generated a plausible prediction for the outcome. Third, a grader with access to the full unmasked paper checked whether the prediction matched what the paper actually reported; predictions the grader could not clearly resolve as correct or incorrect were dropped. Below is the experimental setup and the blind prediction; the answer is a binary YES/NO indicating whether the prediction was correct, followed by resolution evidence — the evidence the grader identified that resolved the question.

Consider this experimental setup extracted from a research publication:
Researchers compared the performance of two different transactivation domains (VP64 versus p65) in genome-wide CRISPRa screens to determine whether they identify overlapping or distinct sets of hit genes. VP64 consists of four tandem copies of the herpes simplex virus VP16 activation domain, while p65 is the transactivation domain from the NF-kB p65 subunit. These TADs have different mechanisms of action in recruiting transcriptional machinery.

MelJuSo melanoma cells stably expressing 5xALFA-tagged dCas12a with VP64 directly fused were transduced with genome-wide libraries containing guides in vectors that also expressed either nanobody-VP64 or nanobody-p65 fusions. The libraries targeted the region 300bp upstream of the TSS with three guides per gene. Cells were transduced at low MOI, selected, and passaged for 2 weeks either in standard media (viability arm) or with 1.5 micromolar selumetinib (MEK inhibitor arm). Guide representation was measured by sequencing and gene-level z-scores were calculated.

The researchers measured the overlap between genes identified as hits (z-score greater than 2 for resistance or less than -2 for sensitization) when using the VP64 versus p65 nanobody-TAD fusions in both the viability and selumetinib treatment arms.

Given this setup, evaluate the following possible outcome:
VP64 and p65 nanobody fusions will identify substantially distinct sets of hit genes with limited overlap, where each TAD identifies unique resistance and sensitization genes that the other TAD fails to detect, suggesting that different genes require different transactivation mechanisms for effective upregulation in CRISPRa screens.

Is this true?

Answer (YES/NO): NO